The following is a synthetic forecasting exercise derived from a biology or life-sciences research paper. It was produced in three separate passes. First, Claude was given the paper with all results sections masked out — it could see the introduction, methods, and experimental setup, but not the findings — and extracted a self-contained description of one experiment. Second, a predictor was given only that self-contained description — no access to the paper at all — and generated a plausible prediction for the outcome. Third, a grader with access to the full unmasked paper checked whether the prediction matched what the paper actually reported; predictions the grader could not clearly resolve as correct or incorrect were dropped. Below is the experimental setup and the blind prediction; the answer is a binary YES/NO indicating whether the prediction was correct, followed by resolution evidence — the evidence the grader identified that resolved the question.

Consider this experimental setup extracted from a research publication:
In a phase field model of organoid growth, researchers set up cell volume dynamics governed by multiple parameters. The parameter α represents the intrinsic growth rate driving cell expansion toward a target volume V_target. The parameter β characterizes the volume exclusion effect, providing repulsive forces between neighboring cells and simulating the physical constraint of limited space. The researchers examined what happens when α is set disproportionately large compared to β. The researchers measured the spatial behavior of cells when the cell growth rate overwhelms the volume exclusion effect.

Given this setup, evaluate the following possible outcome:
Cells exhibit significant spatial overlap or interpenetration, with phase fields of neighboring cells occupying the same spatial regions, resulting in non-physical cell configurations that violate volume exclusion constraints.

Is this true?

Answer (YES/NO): YES